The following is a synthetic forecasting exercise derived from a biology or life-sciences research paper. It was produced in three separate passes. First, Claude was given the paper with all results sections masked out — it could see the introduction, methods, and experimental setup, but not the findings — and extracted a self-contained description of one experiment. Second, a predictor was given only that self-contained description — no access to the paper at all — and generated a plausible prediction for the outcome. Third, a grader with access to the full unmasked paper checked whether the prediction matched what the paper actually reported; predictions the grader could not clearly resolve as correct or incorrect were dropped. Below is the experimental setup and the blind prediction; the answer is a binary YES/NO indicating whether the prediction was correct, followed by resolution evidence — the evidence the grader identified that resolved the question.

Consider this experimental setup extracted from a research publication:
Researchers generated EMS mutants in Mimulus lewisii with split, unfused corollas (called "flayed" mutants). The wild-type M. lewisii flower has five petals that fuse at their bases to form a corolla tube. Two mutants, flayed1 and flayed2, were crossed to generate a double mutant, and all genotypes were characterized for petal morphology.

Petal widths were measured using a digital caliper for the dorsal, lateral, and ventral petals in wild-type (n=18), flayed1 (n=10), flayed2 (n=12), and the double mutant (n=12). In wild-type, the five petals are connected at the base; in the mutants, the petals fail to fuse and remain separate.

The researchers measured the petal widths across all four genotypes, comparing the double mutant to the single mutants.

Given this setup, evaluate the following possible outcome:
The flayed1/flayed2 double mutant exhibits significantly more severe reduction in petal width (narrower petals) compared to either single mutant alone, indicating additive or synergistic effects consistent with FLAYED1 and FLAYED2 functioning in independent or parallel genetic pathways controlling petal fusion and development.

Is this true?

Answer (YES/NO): NO